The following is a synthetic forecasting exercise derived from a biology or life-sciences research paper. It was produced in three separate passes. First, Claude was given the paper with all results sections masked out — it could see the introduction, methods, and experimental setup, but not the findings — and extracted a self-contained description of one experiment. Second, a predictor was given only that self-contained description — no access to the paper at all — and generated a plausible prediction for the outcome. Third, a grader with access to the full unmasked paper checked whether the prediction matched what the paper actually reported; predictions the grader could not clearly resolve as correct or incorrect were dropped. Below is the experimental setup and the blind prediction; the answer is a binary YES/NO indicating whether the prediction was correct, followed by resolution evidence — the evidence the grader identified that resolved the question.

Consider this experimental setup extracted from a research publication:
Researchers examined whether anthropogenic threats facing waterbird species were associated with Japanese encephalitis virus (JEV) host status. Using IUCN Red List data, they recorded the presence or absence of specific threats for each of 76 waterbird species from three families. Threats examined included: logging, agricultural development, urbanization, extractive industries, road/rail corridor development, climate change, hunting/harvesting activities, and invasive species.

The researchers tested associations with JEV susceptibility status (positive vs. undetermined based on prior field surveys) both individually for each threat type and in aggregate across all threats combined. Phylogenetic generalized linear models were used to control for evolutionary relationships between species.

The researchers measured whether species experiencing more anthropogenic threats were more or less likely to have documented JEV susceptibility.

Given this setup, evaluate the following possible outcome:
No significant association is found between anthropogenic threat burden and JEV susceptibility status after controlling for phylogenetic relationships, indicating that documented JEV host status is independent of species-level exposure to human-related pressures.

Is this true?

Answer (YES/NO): YES